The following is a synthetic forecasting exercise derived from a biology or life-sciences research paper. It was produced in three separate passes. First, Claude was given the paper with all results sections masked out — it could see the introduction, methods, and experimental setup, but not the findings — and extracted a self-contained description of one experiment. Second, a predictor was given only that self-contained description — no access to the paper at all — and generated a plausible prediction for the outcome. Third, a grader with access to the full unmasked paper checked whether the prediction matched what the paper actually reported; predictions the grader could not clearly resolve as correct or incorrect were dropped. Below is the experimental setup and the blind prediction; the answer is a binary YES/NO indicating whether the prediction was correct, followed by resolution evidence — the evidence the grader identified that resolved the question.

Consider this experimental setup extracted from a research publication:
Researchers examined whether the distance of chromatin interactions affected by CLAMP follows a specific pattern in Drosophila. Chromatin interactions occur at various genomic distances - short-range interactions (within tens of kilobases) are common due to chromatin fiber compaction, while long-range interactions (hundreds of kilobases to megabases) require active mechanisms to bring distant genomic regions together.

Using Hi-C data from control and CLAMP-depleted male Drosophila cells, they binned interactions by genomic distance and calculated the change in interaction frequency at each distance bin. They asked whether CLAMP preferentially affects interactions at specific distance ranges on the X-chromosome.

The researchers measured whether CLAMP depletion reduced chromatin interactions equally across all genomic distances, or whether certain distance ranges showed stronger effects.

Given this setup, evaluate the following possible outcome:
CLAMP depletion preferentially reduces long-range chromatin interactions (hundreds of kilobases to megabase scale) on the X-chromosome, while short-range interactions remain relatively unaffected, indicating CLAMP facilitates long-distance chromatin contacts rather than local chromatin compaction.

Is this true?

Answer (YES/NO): NO